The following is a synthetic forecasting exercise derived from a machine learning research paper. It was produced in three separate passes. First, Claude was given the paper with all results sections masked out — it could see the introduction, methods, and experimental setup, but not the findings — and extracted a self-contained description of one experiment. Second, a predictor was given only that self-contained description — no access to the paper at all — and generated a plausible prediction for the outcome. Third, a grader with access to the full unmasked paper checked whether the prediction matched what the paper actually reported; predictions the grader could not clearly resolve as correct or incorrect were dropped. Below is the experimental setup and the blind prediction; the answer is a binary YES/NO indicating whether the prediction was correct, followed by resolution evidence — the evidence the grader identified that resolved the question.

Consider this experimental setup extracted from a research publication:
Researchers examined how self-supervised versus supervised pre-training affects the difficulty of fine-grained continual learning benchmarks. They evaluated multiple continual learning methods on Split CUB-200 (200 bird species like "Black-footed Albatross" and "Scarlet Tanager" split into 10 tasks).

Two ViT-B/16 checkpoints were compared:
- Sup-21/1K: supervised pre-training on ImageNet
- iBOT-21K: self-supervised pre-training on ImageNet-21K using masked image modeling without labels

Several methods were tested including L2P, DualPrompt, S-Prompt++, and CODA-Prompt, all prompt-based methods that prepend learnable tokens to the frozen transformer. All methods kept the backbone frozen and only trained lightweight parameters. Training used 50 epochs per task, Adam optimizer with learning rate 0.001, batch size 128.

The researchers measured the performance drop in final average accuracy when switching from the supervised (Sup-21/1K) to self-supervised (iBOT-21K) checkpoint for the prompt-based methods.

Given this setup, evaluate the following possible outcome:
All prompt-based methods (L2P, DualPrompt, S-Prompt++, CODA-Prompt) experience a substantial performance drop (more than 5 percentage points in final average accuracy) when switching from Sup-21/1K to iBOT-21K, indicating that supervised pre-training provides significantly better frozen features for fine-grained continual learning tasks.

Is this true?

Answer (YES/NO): YES